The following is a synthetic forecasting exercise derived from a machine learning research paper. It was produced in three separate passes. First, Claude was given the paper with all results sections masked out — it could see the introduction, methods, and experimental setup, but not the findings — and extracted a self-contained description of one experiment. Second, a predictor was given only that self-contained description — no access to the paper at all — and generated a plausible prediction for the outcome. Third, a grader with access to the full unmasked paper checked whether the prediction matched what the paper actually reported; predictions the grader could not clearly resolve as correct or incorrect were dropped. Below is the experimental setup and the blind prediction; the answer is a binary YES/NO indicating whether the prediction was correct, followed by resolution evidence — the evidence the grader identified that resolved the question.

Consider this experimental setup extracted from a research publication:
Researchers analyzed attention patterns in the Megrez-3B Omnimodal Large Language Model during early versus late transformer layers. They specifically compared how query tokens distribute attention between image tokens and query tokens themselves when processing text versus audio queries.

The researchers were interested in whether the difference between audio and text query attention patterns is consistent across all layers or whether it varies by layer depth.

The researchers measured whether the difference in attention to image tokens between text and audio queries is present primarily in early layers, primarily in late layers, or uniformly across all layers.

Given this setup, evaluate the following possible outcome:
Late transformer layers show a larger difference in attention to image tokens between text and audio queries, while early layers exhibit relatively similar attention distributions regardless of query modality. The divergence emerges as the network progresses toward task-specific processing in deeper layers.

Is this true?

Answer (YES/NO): YES